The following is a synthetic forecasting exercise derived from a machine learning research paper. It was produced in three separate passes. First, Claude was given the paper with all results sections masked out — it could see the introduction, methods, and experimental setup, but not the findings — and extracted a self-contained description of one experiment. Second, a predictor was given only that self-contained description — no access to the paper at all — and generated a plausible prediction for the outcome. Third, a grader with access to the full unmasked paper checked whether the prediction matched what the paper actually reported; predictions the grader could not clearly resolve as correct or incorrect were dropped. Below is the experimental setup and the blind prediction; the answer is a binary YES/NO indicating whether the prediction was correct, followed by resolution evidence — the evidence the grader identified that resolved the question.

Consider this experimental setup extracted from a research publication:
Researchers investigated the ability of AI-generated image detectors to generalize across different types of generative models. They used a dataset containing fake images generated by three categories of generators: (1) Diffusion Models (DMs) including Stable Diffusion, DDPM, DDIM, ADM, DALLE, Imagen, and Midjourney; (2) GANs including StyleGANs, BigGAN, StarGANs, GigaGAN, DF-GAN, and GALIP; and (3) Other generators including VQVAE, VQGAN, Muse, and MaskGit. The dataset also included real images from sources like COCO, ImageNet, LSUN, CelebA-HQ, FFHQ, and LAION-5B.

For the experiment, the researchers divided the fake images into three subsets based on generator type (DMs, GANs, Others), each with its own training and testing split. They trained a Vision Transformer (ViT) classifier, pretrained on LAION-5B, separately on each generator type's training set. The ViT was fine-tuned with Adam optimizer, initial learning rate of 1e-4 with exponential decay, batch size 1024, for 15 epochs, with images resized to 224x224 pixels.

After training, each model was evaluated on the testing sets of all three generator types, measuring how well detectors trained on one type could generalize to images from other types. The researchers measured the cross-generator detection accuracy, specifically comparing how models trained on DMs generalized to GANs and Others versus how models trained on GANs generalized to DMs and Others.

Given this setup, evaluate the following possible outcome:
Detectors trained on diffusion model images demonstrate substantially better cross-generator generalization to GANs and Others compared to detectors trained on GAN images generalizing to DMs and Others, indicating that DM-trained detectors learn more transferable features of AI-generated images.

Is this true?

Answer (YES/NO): NO